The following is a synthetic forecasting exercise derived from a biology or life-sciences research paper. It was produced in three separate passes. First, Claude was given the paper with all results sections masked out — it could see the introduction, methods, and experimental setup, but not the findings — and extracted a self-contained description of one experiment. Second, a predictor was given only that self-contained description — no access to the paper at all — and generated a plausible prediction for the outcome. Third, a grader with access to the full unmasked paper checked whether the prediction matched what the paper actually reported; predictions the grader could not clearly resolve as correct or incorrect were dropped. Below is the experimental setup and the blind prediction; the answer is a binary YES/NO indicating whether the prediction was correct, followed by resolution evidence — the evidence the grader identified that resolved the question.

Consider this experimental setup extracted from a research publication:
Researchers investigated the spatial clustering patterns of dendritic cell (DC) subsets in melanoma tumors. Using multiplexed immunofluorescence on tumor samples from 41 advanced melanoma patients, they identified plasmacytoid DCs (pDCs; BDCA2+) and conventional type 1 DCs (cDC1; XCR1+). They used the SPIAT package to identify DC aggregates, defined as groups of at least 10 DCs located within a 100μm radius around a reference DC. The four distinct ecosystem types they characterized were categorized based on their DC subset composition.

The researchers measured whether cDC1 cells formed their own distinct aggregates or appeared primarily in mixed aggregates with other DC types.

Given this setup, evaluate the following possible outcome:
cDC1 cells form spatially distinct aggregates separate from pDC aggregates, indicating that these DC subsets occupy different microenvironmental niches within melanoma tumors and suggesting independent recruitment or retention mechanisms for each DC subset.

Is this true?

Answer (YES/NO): NO